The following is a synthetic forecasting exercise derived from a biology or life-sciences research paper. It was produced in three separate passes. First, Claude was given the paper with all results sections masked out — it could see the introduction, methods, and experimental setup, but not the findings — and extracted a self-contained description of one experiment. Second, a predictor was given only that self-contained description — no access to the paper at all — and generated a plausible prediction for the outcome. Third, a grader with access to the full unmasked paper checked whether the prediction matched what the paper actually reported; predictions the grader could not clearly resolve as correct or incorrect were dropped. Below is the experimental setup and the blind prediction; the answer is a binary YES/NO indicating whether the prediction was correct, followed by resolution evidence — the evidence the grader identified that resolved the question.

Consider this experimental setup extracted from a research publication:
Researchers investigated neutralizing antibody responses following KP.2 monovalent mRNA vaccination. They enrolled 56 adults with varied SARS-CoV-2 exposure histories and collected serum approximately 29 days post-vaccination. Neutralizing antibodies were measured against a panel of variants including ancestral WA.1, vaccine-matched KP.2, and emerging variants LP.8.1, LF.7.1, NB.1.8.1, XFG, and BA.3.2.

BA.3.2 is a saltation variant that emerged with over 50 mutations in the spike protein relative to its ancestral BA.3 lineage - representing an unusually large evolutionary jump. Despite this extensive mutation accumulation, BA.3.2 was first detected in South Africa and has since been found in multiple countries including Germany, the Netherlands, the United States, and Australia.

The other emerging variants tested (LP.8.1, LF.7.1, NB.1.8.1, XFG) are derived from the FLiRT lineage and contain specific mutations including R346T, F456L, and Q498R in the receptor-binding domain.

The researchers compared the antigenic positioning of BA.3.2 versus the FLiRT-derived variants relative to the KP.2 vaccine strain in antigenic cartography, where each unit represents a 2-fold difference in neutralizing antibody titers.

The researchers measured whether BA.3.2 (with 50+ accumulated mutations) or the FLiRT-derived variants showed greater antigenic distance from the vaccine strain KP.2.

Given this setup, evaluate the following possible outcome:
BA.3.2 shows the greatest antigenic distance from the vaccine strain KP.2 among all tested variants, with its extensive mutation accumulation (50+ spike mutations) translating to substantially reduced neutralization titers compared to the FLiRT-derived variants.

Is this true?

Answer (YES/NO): NO